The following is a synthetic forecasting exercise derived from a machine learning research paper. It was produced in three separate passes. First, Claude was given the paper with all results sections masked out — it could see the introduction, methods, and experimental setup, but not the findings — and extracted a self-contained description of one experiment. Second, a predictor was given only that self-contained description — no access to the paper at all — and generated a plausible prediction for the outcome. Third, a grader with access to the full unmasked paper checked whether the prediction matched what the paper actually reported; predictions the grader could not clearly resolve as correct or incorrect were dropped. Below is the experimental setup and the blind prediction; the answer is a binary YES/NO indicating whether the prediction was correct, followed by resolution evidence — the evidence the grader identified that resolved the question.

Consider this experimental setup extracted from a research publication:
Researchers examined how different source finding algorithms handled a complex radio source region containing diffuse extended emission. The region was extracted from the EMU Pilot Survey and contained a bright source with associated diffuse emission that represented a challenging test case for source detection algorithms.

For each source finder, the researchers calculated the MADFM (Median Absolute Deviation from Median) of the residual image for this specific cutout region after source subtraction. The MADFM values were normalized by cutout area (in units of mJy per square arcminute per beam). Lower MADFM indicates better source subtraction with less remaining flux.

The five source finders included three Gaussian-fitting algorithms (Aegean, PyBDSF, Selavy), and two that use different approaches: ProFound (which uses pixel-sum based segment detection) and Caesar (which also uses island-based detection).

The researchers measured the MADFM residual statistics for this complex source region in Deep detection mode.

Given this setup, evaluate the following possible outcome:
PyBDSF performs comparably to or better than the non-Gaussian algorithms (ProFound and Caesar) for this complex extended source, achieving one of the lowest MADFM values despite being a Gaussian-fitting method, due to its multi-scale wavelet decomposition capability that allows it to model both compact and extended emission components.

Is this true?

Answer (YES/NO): NO